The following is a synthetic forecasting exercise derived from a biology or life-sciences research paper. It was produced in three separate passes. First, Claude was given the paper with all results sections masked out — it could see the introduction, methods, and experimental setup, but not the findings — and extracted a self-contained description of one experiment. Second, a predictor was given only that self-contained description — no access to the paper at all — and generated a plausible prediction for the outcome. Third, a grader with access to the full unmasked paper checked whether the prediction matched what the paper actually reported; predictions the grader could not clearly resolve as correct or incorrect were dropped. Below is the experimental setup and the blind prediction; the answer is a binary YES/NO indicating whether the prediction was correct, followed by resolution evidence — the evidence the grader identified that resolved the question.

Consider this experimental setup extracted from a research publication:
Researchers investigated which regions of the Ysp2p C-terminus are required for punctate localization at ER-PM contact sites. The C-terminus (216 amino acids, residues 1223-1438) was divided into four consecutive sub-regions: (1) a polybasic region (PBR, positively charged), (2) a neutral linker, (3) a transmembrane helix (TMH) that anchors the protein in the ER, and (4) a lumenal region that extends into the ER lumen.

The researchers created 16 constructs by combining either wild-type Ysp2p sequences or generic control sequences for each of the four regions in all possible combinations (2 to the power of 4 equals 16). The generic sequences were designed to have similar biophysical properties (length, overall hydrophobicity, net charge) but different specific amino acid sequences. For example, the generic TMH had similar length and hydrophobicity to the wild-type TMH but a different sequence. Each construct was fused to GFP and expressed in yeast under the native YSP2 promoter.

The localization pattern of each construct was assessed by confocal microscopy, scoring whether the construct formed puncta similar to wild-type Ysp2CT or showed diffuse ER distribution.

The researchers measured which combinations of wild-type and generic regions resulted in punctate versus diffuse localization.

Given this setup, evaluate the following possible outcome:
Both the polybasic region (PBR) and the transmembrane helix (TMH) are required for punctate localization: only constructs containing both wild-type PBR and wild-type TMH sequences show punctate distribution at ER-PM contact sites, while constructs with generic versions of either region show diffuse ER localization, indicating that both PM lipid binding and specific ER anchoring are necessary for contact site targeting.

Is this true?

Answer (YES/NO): NO